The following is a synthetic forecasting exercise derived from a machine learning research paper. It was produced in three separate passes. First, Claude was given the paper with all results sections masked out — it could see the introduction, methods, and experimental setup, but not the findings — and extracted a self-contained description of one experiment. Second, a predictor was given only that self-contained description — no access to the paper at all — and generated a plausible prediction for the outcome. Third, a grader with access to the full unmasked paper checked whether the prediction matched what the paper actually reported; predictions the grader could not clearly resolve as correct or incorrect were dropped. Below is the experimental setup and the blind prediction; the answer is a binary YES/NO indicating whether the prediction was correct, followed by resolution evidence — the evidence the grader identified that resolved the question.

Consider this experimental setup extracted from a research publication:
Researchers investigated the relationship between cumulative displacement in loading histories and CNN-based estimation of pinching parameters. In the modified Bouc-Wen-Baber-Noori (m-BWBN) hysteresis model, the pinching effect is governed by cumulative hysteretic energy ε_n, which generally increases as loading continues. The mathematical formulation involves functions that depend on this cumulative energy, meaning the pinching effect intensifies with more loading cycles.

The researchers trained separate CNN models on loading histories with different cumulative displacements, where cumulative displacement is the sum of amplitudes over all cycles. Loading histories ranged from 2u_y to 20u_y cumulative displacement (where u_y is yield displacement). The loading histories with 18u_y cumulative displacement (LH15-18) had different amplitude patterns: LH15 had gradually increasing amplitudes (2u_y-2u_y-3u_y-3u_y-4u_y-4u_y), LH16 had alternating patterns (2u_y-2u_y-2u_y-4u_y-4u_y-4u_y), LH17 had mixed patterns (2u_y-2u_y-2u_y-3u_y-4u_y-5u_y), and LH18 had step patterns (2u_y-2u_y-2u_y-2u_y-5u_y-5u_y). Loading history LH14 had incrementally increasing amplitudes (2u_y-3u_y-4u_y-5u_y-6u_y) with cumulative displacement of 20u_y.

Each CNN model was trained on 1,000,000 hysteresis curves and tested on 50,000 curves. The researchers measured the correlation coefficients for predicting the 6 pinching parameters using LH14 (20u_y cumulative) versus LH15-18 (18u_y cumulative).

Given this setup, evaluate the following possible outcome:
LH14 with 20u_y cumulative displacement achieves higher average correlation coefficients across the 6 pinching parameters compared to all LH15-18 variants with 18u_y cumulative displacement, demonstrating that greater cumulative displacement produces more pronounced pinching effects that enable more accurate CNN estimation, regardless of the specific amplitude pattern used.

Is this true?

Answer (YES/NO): NO